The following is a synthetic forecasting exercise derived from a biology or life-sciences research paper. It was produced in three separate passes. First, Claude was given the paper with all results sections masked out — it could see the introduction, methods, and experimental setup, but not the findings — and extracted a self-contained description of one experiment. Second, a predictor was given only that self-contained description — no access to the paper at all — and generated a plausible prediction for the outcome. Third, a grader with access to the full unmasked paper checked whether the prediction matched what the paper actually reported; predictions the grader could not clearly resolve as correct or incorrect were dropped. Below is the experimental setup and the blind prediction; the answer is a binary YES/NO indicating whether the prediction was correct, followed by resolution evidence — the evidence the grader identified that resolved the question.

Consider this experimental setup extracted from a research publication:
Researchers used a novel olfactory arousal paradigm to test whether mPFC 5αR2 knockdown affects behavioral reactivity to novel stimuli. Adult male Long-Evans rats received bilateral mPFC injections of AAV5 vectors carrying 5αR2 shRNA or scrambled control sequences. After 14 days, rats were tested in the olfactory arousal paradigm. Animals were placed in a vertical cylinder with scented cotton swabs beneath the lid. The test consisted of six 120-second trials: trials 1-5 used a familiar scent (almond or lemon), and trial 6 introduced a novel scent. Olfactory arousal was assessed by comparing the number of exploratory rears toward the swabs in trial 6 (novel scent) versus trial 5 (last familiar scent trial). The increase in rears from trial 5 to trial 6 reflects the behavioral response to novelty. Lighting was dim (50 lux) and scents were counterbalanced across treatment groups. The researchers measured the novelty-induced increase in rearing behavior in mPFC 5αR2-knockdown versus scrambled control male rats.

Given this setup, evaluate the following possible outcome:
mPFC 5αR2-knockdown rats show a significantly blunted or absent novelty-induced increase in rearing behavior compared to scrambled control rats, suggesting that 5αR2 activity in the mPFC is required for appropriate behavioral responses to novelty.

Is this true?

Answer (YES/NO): YES